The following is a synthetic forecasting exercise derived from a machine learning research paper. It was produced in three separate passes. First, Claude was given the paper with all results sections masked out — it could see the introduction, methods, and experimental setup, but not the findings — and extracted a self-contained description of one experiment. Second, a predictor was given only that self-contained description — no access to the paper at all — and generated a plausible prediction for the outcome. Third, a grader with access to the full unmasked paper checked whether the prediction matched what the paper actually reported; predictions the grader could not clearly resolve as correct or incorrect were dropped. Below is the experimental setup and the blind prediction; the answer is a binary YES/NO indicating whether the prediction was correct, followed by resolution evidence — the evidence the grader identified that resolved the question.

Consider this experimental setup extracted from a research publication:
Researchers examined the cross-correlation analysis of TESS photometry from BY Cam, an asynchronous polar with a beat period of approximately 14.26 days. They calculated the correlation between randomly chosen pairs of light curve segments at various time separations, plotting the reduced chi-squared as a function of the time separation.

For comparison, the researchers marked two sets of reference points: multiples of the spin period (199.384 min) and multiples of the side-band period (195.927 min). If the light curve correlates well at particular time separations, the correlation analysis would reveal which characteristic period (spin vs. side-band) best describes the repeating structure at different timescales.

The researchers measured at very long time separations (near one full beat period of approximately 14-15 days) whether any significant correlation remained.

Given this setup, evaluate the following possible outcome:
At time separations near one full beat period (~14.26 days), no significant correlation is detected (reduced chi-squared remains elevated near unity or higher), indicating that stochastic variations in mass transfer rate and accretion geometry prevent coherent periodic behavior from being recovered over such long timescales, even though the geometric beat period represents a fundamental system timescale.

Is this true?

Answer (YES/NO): NO